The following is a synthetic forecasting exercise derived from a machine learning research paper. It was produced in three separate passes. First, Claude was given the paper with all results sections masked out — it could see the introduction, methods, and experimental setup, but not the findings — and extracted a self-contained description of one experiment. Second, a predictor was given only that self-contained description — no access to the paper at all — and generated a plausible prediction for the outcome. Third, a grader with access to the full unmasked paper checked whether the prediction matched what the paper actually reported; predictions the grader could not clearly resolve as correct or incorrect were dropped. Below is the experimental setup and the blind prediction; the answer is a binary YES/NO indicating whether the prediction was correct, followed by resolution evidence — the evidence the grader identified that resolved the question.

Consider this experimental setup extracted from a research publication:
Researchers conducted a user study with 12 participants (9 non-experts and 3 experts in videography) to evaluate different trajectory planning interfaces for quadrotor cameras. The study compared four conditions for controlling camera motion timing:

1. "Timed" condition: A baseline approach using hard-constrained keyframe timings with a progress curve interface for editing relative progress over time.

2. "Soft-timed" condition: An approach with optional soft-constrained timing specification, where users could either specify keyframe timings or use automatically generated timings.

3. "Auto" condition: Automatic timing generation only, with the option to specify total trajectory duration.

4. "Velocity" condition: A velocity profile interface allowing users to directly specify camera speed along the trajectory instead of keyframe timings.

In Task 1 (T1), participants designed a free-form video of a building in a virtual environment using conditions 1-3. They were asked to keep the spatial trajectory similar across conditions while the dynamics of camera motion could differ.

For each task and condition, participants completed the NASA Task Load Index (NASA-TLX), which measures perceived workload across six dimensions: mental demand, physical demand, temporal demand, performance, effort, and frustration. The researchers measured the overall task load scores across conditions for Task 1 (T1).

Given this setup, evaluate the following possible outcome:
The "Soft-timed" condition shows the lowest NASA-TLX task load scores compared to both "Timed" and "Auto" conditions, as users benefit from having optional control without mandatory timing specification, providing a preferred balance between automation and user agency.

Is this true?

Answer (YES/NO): NO